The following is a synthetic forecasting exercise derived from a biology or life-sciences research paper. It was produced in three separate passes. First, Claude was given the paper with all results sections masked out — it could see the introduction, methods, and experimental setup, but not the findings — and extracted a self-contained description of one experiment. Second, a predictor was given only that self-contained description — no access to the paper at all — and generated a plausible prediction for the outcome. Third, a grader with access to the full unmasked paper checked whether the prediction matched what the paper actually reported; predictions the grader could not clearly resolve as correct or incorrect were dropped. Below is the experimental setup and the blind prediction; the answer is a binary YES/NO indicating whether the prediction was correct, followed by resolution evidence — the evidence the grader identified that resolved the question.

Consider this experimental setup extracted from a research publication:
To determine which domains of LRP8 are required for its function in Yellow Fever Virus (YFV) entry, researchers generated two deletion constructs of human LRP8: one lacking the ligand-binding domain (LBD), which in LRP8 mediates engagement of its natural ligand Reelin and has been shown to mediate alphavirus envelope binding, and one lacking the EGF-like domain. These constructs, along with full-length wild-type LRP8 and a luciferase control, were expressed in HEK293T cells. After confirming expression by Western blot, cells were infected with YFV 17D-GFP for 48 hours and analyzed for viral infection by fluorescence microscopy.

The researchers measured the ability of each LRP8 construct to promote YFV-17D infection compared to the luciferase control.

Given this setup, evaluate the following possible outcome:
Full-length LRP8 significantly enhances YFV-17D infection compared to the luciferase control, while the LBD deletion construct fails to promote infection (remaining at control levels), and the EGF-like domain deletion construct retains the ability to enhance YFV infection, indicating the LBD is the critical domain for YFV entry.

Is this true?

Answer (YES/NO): YES